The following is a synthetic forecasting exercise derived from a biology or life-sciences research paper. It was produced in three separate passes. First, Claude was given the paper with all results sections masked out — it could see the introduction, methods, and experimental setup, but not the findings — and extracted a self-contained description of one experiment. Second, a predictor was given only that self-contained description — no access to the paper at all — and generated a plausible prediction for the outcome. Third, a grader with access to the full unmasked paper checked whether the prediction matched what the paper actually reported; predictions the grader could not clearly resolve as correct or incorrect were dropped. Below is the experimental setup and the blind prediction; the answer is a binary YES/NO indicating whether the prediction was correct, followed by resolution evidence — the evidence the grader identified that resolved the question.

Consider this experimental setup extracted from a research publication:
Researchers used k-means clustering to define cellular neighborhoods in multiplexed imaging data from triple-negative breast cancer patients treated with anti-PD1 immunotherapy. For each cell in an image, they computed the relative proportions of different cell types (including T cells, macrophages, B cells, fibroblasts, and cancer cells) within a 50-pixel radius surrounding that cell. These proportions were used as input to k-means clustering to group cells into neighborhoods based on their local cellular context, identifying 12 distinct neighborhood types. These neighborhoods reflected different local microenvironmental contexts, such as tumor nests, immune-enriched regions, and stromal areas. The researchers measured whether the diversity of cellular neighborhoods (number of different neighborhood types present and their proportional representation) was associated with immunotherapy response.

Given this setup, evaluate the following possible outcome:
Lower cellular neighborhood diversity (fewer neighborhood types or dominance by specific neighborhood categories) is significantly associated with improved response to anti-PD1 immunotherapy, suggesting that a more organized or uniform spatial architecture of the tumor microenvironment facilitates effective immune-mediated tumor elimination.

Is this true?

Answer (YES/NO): NO